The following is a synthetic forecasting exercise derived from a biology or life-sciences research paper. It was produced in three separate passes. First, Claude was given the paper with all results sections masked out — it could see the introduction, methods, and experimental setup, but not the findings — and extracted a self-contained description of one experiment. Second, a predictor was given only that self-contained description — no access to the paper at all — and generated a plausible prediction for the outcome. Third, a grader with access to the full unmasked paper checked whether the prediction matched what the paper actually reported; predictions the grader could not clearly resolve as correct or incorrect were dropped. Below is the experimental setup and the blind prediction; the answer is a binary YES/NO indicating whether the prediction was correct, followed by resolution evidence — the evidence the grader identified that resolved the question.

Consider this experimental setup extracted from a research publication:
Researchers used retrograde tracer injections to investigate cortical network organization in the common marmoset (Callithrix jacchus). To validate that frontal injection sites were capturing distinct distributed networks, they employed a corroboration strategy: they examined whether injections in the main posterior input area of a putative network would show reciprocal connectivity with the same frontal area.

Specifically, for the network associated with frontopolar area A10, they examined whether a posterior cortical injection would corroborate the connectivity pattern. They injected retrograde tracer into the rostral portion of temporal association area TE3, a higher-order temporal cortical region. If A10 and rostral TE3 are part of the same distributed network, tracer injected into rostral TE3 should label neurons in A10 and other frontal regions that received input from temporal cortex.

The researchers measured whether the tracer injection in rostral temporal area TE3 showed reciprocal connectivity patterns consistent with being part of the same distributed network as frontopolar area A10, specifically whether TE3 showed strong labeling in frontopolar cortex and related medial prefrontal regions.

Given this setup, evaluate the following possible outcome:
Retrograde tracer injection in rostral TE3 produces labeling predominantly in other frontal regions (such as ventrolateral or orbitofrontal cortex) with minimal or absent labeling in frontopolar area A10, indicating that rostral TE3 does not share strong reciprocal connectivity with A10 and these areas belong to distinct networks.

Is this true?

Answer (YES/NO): NO